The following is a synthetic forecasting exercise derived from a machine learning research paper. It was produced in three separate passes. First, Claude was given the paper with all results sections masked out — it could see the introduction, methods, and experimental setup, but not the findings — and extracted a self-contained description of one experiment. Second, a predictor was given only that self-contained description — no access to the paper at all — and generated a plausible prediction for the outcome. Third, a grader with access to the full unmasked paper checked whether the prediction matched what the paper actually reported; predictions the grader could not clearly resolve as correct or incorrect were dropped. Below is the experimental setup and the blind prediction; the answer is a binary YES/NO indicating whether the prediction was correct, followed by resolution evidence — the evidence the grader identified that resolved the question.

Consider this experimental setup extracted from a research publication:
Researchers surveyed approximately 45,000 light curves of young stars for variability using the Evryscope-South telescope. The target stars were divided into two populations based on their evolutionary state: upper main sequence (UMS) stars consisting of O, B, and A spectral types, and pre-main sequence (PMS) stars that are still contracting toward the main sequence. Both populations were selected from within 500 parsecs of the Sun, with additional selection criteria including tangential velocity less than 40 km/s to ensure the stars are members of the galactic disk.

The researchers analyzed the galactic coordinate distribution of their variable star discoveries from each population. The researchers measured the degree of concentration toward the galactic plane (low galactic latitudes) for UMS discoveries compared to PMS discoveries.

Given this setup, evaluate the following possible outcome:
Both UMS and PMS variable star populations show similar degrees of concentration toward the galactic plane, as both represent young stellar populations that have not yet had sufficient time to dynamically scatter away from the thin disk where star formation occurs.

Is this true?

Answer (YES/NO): NO